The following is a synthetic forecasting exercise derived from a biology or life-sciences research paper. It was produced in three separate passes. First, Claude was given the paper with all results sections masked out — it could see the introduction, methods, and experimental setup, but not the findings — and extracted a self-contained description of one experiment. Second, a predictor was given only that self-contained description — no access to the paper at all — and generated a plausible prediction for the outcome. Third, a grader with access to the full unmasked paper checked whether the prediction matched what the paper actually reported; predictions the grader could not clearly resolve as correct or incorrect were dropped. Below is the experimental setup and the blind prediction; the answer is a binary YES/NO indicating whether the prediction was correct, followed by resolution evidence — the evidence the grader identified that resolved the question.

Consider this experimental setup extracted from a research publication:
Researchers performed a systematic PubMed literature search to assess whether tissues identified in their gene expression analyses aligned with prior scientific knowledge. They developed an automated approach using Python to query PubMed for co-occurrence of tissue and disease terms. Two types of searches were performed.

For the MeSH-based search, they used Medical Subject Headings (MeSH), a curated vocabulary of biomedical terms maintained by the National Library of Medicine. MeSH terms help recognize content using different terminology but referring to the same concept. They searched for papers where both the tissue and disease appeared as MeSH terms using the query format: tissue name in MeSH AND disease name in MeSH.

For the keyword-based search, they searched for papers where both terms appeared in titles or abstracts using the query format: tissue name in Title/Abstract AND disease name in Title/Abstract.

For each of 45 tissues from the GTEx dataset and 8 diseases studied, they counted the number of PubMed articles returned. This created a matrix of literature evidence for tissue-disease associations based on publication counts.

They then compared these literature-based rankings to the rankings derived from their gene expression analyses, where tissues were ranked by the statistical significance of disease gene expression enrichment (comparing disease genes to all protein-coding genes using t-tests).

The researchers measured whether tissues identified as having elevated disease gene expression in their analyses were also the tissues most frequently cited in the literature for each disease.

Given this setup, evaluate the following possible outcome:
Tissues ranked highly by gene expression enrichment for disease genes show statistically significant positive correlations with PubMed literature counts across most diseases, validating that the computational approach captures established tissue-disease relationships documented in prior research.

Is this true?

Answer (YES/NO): YES